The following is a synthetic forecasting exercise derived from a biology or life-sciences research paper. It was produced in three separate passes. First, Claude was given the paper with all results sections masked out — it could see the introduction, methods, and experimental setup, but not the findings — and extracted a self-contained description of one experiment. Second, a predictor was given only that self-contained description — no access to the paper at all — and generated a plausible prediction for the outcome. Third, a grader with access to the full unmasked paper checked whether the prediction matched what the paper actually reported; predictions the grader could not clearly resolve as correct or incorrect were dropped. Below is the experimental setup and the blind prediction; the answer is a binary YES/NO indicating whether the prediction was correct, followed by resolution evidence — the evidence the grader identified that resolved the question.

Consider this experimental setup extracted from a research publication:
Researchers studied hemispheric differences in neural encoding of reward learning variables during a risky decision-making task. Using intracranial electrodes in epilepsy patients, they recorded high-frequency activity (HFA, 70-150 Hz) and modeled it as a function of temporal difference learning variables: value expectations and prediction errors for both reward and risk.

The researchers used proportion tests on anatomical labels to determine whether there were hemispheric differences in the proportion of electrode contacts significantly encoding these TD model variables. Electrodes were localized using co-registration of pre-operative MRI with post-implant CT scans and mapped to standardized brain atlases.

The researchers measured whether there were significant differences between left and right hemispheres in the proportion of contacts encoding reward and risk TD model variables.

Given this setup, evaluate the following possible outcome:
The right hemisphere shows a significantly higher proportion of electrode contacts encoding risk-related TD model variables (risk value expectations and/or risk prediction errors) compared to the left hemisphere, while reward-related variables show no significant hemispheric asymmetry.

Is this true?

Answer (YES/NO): NO